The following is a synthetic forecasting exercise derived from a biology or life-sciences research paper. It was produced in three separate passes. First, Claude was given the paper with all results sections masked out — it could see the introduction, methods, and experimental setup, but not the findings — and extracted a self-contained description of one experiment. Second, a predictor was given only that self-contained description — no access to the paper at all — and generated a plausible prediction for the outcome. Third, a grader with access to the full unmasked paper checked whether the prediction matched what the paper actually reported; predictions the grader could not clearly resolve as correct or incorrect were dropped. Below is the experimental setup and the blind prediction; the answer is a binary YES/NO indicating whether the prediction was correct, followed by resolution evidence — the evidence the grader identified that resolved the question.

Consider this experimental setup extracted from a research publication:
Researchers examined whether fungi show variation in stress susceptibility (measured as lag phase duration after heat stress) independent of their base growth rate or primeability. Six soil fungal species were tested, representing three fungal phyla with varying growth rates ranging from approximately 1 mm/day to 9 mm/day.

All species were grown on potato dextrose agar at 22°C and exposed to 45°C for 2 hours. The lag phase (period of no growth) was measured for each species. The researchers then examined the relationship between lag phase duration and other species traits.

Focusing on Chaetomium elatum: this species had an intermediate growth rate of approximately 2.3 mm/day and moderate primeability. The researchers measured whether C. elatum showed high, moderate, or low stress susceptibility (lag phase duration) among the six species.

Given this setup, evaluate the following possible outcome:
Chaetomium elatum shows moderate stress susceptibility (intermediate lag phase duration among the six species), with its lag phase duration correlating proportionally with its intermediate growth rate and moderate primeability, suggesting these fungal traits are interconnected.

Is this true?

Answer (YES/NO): NO